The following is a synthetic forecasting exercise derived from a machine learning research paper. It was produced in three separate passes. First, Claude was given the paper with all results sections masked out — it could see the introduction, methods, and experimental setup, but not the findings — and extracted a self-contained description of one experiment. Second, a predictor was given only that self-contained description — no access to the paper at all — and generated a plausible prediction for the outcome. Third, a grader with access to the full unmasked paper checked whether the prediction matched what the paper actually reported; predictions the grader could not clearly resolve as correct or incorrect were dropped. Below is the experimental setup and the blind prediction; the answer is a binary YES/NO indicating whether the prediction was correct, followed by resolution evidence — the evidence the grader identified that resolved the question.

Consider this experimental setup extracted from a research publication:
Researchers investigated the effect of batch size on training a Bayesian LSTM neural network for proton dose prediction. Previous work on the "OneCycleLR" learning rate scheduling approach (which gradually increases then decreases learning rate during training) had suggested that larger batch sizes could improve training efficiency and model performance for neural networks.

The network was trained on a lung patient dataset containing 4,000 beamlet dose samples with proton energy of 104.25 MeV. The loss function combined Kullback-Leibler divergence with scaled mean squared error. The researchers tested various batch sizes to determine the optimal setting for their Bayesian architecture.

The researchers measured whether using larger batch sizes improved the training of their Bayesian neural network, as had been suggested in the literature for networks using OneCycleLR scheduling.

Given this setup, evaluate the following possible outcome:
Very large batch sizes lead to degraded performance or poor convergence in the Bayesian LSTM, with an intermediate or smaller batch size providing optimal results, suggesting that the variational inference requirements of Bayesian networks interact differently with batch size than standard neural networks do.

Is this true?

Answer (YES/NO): NO